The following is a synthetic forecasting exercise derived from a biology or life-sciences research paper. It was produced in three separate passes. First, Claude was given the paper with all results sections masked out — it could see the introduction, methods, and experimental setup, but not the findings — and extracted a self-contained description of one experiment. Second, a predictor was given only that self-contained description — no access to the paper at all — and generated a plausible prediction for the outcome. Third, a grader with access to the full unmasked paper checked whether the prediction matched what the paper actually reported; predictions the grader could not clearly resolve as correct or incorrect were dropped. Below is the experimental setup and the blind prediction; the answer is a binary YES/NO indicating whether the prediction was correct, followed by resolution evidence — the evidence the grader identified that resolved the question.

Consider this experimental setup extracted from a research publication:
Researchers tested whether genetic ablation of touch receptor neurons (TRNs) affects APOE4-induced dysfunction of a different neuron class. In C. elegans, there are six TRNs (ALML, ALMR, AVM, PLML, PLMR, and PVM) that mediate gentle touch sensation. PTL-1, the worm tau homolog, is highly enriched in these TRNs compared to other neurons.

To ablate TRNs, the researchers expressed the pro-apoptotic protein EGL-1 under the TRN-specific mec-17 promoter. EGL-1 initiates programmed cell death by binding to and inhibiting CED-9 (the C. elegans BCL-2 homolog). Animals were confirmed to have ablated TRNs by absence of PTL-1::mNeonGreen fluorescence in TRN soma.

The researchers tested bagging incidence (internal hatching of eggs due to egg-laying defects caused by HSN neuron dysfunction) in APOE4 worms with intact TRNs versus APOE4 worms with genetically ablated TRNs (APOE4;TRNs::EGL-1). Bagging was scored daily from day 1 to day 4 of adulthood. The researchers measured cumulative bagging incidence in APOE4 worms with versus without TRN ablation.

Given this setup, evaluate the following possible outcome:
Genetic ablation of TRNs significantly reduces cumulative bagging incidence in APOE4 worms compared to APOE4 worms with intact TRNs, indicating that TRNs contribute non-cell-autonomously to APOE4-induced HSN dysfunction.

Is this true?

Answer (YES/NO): YES